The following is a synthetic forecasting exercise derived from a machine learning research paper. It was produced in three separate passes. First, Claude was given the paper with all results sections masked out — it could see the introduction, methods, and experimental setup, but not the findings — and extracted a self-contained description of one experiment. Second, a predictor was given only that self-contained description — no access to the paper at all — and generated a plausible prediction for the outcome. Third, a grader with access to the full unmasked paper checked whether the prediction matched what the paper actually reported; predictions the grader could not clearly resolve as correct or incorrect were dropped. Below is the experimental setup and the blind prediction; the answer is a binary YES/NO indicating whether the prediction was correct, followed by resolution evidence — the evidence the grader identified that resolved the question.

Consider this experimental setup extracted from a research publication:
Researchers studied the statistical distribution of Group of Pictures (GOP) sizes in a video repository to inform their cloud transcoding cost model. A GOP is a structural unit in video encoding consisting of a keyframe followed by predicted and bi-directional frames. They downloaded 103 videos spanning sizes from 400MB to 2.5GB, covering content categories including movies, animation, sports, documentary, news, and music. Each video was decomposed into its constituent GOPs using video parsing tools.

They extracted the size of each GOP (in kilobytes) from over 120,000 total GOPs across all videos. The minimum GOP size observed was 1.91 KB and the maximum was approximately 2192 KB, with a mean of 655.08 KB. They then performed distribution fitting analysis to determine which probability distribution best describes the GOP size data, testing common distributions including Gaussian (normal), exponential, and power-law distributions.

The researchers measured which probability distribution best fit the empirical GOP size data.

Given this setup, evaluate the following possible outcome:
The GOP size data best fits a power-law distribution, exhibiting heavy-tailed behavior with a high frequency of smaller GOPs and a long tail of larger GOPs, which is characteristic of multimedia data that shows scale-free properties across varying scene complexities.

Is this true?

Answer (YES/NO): NO